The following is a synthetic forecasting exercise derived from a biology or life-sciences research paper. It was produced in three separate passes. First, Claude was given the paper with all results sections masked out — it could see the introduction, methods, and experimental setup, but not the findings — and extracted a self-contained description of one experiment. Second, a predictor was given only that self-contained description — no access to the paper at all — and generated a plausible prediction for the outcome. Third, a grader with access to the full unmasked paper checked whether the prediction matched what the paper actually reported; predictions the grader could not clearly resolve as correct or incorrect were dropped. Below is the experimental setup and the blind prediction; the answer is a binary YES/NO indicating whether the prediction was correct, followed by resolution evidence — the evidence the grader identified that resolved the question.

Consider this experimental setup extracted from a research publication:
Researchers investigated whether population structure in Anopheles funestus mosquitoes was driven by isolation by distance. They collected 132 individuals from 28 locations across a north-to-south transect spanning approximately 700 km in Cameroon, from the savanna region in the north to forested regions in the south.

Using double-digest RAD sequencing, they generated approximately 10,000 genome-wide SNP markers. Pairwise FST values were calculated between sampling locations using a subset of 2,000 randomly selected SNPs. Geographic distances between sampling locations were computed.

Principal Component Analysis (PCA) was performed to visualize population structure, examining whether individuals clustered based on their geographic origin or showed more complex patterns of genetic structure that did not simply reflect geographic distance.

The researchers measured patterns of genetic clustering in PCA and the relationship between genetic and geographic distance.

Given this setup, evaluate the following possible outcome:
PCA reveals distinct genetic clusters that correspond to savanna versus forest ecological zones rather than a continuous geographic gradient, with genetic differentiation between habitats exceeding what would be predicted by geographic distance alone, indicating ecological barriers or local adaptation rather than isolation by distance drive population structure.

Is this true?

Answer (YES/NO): NO